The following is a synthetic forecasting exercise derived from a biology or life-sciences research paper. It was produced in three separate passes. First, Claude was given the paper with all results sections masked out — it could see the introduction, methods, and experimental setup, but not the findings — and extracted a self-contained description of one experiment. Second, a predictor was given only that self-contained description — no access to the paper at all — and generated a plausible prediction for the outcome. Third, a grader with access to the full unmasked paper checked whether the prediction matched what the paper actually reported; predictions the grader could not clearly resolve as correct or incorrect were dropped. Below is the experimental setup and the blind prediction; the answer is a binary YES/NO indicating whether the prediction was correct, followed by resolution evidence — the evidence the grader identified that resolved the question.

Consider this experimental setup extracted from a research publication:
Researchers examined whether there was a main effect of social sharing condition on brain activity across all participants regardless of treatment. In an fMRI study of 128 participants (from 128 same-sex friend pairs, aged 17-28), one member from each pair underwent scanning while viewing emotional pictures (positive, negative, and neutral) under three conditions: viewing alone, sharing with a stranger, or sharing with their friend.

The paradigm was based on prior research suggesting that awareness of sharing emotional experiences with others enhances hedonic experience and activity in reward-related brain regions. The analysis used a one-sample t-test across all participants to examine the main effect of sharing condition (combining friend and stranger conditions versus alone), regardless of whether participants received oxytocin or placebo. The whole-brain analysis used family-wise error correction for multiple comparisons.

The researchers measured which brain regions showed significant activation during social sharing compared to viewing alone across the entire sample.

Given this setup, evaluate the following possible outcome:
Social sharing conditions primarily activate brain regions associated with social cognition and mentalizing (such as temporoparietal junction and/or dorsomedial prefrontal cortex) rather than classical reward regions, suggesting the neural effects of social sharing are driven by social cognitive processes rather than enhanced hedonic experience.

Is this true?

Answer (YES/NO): NO